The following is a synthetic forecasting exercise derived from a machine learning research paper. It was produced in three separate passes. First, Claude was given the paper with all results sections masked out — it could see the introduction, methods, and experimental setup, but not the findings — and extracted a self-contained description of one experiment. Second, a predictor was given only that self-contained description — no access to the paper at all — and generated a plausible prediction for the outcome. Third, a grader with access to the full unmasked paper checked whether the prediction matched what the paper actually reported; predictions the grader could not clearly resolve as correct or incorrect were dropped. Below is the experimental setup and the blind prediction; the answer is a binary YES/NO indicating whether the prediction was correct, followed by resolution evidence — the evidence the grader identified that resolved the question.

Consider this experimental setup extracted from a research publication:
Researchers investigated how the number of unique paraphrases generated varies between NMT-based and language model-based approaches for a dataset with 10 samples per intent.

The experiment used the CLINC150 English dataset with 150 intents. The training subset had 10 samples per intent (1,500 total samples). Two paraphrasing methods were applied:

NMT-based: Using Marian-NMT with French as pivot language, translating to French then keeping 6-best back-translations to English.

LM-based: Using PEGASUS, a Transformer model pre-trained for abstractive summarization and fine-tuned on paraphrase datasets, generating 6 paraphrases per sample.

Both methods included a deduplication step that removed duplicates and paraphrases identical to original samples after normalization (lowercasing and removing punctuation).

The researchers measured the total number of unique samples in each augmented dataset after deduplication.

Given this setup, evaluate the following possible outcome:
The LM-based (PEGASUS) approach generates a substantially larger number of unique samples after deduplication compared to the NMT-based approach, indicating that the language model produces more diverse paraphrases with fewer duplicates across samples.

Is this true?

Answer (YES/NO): YES